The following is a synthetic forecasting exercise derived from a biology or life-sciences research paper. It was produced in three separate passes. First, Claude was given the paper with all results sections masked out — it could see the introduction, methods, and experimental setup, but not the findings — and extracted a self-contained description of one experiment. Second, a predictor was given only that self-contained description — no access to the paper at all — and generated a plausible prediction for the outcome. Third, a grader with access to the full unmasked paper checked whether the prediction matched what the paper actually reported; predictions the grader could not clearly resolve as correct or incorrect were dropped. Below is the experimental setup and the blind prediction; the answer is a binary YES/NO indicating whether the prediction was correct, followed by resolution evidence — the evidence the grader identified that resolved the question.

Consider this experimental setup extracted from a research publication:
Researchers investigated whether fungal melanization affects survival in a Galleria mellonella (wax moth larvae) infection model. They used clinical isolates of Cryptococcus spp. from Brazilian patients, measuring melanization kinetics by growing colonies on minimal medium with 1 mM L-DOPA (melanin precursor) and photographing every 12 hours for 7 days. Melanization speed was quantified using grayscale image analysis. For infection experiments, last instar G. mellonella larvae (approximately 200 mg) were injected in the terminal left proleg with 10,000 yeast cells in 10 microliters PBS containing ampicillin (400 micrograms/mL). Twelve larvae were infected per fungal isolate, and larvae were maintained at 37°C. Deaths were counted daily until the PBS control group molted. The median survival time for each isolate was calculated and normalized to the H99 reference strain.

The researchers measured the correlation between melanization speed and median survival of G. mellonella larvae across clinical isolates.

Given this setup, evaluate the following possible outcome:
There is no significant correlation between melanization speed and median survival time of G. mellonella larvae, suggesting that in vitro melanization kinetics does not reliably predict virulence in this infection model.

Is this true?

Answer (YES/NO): NO